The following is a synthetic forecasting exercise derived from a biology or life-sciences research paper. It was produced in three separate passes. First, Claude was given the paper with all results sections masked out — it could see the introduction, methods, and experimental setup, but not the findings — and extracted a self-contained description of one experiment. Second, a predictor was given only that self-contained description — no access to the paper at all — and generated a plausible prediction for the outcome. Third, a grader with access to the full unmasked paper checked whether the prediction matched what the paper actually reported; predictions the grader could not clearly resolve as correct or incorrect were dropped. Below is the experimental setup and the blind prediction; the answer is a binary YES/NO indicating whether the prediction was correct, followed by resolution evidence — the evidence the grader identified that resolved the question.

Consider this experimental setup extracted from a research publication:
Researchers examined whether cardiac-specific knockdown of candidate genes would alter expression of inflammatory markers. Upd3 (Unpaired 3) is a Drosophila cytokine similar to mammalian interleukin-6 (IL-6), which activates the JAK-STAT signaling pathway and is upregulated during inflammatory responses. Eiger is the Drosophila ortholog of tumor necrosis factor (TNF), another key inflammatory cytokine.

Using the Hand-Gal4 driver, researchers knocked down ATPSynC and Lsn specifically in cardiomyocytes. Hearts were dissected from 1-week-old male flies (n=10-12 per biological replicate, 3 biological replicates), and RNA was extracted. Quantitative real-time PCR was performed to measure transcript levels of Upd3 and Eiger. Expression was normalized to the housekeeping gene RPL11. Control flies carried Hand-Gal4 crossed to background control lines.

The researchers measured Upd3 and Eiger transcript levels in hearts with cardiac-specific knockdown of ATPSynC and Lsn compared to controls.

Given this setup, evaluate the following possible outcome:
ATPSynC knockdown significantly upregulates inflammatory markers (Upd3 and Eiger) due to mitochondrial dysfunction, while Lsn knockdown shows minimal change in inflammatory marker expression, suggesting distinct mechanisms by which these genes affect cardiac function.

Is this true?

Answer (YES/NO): NO